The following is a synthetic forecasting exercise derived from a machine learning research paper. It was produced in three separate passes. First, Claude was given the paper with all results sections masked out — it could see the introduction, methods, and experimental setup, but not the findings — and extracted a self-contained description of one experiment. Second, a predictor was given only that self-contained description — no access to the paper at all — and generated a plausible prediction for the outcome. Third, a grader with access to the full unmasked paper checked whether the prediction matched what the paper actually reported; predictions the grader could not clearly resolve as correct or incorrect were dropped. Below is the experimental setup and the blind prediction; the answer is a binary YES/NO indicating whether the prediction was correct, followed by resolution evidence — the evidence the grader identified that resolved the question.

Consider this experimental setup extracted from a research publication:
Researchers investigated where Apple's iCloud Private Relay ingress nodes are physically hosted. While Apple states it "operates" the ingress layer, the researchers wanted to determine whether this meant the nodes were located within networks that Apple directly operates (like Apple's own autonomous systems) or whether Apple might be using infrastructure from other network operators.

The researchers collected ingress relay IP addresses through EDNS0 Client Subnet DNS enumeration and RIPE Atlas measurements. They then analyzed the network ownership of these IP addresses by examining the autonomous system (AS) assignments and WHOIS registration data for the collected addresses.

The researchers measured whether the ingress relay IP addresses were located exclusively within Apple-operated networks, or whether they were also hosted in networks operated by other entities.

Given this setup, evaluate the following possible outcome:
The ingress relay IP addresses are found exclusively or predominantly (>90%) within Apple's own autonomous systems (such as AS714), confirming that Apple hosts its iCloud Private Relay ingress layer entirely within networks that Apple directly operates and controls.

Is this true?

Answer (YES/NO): NO